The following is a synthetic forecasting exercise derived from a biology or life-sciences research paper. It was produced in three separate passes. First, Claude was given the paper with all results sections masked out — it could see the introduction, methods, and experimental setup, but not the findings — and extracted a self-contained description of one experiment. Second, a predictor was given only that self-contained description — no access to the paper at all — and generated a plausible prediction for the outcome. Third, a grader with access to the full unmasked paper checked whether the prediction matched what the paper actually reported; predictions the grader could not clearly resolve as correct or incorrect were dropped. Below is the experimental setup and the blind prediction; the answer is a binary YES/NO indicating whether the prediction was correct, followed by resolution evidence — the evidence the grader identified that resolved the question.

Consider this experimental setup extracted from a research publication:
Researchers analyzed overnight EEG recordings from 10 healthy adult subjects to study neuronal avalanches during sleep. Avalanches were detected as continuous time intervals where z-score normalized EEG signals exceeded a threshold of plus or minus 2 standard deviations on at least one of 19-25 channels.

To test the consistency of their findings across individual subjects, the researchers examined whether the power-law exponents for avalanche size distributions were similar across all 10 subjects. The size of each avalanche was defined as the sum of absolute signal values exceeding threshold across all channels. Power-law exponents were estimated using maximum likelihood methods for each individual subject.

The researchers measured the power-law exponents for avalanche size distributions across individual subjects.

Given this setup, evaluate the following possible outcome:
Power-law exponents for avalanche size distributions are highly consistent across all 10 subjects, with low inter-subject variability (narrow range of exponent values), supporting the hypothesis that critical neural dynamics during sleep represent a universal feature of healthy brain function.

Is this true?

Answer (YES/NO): YES